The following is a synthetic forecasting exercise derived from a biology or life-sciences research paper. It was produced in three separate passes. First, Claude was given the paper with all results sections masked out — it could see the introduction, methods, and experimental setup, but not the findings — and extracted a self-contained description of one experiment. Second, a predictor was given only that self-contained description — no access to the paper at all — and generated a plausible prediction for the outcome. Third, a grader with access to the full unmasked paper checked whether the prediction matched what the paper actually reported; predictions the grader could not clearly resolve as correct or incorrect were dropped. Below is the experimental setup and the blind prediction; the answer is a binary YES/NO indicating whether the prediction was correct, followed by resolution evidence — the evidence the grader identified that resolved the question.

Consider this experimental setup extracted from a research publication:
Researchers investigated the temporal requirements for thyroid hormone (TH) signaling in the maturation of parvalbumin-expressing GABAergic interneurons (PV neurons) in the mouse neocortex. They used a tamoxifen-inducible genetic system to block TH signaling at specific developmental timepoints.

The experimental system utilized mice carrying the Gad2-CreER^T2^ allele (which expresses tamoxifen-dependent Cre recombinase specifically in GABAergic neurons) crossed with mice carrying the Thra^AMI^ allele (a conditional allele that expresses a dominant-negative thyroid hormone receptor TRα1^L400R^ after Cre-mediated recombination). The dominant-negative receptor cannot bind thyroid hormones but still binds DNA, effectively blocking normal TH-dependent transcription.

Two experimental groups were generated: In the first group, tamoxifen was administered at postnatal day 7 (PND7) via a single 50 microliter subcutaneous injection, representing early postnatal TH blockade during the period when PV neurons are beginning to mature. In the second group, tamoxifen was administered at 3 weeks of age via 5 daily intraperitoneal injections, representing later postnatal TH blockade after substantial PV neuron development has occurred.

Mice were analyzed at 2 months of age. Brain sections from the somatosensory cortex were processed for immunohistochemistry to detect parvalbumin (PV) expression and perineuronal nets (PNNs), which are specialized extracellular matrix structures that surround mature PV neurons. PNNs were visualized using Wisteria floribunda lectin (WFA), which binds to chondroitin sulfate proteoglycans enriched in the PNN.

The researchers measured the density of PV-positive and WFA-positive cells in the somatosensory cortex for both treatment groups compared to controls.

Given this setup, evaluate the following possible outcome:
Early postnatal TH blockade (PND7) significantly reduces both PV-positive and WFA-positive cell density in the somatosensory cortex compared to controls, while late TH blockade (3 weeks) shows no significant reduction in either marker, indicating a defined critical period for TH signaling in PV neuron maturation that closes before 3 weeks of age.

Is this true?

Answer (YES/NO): NO